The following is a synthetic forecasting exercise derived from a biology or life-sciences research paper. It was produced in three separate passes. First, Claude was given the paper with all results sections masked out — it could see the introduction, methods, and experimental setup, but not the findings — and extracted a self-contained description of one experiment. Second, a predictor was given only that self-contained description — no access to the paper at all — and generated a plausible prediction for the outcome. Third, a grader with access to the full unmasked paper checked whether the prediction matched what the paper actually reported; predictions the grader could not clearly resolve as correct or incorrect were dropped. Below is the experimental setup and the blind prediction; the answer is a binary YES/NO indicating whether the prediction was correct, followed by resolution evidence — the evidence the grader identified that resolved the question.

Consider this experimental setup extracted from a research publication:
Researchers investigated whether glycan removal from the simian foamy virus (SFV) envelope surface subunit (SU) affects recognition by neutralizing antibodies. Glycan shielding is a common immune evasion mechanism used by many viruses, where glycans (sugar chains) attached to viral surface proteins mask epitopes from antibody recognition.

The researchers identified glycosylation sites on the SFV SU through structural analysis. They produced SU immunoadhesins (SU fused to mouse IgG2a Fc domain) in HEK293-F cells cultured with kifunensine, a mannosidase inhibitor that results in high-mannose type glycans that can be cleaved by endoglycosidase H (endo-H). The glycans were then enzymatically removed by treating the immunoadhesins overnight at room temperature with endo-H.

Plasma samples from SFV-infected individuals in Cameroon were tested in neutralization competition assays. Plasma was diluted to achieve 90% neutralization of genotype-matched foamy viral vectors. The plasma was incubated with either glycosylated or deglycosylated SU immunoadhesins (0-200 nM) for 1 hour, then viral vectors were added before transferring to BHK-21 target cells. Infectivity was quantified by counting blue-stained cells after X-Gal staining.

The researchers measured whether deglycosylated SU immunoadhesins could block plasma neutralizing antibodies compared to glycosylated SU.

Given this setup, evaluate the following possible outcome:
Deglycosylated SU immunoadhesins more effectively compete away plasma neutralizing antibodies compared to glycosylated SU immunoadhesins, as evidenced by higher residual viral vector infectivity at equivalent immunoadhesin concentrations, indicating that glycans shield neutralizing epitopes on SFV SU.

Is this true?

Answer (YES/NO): NO